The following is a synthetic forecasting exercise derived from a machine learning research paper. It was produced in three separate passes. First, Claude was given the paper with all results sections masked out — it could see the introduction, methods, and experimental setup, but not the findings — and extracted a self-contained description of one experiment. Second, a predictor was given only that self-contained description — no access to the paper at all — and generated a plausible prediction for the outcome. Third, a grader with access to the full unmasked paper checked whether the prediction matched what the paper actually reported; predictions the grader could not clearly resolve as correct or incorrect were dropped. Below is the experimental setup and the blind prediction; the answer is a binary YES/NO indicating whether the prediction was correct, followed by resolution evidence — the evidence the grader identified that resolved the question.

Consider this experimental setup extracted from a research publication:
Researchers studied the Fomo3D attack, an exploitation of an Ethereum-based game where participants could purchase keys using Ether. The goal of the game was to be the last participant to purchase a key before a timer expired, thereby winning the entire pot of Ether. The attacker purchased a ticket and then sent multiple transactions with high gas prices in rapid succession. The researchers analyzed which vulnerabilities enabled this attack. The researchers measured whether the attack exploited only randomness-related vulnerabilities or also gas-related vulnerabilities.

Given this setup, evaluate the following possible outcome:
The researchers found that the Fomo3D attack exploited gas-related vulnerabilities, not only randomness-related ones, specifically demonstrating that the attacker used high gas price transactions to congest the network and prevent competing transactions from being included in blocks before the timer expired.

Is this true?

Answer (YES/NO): YES